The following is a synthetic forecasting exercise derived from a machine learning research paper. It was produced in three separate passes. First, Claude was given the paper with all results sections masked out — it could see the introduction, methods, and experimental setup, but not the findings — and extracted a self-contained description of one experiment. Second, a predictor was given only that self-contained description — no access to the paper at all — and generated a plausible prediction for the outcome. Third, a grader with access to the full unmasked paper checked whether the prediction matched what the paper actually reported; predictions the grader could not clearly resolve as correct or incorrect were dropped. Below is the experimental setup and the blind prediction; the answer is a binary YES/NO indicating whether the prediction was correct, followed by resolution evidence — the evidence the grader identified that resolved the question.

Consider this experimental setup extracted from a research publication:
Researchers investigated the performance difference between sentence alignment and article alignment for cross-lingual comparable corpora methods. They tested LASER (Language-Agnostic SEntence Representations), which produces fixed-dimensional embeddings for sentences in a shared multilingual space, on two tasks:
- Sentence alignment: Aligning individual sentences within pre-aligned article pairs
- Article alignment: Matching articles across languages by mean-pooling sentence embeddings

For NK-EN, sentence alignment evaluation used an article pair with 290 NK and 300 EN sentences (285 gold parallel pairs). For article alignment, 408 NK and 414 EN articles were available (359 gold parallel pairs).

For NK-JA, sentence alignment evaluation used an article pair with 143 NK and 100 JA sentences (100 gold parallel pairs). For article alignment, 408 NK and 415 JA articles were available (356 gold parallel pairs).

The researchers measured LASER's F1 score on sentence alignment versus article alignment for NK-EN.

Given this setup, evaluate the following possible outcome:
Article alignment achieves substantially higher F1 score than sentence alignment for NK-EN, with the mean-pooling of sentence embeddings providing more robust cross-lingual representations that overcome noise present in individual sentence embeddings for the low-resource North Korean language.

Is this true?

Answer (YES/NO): NO